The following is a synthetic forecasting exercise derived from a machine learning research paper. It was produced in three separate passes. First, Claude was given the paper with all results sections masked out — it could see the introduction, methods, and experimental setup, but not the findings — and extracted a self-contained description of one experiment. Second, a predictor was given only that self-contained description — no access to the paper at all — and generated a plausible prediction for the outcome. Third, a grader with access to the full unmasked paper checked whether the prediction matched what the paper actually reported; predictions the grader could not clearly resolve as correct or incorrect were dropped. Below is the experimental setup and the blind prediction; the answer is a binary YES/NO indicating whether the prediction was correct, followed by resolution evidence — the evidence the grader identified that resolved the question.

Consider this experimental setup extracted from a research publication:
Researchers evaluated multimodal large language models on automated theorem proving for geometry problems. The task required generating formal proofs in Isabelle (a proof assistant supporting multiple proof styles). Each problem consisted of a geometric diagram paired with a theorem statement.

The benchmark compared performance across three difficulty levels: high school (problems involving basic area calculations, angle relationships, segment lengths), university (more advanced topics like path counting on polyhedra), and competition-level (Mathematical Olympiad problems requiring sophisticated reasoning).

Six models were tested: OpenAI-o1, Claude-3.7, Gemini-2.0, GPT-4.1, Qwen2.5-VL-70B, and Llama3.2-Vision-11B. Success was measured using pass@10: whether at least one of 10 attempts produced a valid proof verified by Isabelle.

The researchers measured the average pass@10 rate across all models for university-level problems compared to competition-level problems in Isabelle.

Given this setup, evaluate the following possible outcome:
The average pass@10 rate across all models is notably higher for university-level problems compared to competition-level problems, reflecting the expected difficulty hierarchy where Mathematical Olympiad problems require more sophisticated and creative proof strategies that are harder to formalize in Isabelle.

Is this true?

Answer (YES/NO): YES